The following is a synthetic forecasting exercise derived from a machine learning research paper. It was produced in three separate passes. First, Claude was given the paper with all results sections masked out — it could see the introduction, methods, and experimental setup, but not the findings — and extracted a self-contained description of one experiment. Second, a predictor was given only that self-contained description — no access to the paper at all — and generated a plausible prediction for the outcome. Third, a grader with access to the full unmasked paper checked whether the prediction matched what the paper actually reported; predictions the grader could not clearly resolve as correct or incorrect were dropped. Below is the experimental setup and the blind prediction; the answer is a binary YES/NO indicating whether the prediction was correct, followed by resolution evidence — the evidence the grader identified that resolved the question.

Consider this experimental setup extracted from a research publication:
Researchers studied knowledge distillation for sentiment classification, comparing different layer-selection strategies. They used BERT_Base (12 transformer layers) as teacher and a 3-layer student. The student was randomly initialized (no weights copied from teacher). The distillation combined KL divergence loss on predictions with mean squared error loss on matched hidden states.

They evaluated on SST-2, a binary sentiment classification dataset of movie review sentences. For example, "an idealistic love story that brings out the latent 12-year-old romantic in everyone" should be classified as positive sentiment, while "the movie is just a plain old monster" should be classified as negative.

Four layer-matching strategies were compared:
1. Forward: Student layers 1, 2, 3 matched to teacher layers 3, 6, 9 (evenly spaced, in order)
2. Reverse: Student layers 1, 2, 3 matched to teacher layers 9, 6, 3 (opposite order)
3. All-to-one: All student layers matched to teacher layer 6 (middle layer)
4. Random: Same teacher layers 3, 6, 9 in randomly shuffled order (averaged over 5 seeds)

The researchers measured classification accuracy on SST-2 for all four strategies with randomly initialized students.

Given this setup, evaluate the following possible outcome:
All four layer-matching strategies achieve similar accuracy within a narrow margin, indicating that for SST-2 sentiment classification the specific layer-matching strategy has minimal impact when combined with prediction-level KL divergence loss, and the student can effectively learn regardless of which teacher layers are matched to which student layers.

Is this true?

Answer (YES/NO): YES